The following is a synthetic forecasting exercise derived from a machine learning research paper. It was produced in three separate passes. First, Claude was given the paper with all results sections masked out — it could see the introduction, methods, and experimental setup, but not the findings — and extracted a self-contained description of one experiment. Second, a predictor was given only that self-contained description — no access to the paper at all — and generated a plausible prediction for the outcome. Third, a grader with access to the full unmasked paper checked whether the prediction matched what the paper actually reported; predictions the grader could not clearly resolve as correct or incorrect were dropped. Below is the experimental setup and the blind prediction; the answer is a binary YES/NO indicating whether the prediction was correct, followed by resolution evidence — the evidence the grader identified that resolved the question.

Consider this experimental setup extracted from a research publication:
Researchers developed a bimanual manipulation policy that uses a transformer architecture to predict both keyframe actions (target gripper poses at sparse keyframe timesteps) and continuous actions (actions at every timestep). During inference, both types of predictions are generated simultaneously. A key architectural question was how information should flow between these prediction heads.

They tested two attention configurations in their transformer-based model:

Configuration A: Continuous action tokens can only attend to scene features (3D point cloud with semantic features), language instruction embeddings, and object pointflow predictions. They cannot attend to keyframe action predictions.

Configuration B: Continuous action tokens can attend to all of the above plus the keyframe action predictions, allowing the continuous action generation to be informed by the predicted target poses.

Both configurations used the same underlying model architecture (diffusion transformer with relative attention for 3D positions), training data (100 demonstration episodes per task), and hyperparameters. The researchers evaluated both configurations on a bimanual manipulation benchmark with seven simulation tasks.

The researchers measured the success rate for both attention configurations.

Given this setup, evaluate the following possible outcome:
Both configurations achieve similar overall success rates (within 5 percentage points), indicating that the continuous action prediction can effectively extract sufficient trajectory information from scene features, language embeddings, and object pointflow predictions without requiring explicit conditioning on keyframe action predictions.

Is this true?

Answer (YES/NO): NO